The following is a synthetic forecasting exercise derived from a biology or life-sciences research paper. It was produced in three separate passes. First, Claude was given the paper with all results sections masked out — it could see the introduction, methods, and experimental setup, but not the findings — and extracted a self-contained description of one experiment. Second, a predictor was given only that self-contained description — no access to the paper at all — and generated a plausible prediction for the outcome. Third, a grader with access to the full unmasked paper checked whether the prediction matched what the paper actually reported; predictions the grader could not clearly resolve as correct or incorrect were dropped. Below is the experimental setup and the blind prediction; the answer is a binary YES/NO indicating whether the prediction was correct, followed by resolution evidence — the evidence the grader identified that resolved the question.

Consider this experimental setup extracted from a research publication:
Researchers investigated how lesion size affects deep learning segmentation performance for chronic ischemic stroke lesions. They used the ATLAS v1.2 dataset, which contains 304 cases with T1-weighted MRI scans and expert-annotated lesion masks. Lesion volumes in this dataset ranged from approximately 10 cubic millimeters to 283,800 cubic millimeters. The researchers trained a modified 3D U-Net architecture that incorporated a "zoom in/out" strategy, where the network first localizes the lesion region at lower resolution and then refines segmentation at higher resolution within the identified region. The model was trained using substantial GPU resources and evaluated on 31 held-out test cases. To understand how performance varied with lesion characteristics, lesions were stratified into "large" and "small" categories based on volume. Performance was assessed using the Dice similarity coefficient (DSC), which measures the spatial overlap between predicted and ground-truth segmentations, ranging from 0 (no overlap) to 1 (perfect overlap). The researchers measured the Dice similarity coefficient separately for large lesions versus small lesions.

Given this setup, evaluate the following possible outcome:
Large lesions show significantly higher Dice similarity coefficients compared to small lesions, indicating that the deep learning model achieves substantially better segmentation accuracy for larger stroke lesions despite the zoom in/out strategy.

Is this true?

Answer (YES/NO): YES